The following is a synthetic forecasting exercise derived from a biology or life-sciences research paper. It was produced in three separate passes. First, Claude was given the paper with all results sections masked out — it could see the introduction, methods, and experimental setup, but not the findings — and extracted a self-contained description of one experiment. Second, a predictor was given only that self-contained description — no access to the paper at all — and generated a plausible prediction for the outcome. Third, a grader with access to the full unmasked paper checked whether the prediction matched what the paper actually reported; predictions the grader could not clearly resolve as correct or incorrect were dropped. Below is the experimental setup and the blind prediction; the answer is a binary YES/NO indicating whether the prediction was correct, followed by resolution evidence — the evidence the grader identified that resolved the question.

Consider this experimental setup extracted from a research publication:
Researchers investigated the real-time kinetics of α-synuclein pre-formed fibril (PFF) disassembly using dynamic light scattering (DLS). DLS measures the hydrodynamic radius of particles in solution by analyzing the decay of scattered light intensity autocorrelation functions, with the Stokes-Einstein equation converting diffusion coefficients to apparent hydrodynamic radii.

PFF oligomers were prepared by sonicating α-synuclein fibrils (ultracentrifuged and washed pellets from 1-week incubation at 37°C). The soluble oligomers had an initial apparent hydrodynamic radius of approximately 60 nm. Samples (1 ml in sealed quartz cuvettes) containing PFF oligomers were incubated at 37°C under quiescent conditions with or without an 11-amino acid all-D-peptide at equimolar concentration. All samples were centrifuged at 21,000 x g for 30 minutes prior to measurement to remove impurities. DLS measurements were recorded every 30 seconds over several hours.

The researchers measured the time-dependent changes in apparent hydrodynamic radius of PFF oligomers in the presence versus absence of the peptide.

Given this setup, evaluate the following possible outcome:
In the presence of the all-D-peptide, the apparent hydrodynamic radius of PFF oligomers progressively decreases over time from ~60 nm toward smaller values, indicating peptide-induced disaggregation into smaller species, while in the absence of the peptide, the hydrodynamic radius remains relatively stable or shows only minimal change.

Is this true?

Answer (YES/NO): YES